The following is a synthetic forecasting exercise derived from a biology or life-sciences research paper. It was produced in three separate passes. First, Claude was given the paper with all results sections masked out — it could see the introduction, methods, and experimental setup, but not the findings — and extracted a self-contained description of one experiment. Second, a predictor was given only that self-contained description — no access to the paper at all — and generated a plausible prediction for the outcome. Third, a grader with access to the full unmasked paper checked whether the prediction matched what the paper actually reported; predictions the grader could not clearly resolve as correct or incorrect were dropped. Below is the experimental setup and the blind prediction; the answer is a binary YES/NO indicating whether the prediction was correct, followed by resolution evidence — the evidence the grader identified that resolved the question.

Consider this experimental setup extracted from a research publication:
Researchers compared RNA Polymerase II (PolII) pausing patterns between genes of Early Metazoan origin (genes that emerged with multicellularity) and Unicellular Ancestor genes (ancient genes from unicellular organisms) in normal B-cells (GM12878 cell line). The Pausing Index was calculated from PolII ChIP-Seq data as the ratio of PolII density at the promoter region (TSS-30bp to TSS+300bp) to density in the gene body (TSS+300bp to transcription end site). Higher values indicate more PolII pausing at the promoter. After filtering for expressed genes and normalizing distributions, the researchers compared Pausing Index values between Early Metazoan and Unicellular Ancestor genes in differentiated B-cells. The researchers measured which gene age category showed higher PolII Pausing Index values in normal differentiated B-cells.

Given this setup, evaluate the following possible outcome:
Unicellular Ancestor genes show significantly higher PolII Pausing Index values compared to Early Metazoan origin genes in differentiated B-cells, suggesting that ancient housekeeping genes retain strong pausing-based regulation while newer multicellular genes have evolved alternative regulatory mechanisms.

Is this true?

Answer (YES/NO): YES